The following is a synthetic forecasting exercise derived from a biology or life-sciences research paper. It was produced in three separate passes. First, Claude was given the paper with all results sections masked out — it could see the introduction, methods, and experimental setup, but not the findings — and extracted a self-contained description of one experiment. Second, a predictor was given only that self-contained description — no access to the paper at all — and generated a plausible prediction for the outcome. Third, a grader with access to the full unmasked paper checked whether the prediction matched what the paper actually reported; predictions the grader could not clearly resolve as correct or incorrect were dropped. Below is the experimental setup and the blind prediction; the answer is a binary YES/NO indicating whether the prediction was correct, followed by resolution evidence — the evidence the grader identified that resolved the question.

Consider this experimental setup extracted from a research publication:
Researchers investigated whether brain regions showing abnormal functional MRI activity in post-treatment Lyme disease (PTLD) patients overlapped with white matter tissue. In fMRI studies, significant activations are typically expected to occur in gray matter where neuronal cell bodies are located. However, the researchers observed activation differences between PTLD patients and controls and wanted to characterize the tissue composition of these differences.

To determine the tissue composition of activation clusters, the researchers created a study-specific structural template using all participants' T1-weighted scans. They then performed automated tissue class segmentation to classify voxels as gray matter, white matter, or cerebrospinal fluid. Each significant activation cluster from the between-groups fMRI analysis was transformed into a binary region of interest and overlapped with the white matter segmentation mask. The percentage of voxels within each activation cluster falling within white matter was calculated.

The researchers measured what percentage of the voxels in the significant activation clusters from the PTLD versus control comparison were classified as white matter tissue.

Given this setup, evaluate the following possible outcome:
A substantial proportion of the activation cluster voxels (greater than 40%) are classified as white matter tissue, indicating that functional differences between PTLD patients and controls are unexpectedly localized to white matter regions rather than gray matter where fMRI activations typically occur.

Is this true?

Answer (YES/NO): YES